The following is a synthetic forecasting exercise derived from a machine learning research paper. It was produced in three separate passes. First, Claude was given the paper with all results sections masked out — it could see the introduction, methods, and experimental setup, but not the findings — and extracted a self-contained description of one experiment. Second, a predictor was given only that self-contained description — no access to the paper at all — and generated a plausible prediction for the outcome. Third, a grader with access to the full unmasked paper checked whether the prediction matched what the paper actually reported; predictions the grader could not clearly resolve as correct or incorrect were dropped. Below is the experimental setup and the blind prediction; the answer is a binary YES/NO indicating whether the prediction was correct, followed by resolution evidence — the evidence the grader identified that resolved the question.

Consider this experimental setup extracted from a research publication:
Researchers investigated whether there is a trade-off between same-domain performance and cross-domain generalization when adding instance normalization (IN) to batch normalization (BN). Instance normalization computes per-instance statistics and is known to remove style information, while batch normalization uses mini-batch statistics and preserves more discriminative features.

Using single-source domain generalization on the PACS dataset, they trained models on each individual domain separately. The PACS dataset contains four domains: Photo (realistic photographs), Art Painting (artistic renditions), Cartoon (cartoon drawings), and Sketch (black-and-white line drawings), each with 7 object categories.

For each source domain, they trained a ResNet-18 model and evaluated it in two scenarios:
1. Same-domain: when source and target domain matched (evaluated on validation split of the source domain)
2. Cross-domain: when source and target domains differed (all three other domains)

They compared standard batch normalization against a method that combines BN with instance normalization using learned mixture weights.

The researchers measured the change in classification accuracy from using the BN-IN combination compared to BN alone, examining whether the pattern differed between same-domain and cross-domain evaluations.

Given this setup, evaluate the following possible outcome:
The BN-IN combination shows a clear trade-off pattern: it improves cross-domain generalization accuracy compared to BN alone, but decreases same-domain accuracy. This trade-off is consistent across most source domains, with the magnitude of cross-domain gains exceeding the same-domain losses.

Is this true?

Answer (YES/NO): YES